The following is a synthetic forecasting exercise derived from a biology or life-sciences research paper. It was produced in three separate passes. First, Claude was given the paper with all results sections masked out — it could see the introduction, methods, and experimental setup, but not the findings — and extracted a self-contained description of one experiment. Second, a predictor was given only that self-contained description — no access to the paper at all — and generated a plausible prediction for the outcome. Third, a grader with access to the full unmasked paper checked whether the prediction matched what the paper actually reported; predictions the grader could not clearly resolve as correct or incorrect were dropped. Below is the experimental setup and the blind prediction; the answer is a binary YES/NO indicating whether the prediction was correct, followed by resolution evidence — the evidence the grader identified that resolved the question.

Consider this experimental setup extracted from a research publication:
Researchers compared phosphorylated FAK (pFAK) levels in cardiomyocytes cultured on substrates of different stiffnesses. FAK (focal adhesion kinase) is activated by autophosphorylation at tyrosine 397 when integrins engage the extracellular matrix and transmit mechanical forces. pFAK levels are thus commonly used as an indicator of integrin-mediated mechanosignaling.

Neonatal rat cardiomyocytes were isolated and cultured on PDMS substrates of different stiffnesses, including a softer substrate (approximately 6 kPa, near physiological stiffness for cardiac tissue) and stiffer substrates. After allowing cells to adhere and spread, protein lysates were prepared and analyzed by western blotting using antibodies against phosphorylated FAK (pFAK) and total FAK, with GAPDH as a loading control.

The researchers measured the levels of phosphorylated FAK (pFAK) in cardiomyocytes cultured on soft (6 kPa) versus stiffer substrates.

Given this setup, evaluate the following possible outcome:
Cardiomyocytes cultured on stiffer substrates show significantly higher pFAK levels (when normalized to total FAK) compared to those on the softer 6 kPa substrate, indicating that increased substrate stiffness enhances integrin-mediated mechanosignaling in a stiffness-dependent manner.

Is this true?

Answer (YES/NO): NO